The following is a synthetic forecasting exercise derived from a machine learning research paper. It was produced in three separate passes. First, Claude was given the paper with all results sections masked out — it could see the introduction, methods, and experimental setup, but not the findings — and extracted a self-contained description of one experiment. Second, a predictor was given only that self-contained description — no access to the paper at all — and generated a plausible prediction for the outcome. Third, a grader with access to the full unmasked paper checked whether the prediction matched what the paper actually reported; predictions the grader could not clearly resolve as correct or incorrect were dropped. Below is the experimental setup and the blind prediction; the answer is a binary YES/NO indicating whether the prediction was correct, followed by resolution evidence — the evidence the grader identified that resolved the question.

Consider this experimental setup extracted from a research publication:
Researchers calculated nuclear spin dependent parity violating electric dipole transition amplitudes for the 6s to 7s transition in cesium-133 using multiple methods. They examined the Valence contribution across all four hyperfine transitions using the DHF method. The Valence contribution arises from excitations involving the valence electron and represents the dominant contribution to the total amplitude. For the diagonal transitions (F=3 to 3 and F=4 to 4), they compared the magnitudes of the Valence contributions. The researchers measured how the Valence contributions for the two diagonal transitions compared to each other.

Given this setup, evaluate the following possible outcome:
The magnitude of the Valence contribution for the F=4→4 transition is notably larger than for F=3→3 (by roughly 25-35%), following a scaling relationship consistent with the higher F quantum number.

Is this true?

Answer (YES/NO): NO